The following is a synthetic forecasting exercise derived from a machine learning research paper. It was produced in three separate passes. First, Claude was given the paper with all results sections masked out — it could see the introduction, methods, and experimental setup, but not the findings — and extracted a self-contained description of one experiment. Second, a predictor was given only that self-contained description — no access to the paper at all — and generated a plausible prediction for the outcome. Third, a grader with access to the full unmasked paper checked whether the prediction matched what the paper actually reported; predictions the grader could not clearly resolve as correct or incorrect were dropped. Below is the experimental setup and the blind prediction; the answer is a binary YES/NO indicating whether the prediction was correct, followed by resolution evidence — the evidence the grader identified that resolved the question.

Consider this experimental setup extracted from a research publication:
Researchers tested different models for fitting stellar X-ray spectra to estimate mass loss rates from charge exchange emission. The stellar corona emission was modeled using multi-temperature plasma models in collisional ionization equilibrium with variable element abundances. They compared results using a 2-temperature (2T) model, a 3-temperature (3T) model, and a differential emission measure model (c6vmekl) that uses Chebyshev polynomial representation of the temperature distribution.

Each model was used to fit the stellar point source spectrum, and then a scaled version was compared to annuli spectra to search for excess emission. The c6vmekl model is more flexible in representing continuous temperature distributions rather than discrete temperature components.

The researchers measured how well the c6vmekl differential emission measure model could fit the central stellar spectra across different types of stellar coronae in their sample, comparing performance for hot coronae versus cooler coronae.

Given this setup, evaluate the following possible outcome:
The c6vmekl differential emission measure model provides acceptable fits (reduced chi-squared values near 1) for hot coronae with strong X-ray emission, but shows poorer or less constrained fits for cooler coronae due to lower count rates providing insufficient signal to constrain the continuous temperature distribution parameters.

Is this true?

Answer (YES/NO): NO